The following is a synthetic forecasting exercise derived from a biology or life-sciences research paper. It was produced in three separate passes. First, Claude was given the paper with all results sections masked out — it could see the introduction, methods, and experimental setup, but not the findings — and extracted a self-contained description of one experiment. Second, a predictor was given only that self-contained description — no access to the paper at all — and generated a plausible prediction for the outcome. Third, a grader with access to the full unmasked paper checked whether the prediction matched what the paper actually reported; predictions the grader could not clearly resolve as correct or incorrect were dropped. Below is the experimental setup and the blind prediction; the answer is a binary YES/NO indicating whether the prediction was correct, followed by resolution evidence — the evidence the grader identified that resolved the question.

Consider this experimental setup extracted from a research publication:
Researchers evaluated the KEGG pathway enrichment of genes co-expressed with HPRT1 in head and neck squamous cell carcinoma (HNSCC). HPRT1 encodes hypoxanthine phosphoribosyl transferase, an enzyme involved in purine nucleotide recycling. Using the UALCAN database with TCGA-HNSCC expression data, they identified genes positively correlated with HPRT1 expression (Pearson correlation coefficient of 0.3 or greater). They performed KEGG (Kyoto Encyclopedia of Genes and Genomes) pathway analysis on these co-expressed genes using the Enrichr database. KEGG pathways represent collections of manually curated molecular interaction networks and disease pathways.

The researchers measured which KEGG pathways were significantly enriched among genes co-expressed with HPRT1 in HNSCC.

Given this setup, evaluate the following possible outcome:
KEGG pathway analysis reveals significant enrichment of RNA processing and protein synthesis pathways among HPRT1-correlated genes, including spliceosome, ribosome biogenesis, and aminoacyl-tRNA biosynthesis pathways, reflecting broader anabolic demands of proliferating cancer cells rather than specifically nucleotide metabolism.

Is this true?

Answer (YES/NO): NO